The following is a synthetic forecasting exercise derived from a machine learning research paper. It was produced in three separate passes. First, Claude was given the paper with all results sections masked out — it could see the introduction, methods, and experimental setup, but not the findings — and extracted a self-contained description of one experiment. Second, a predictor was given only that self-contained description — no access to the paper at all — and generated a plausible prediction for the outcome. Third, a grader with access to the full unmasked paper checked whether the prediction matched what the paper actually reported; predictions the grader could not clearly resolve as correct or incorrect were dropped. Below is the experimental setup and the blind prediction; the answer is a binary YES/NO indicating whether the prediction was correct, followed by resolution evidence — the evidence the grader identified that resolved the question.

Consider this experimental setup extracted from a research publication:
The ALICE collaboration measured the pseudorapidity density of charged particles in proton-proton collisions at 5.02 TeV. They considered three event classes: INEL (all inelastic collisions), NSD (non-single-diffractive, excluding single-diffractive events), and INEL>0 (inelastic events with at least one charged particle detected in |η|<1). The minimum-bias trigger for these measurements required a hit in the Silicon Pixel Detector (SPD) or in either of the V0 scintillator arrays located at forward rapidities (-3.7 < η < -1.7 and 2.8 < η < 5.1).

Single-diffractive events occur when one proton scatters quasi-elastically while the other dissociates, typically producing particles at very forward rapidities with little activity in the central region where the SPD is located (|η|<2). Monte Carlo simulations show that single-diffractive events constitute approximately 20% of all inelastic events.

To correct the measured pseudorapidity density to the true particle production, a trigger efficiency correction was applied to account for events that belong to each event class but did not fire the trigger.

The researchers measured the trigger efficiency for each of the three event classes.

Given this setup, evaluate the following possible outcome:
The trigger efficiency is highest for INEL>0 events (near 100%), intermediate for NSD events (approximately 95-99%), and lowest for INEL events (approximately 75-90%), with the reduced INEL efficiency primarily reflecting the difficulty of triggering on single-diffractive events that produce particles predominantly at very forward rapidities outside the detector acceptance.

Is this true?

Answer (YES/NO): YES